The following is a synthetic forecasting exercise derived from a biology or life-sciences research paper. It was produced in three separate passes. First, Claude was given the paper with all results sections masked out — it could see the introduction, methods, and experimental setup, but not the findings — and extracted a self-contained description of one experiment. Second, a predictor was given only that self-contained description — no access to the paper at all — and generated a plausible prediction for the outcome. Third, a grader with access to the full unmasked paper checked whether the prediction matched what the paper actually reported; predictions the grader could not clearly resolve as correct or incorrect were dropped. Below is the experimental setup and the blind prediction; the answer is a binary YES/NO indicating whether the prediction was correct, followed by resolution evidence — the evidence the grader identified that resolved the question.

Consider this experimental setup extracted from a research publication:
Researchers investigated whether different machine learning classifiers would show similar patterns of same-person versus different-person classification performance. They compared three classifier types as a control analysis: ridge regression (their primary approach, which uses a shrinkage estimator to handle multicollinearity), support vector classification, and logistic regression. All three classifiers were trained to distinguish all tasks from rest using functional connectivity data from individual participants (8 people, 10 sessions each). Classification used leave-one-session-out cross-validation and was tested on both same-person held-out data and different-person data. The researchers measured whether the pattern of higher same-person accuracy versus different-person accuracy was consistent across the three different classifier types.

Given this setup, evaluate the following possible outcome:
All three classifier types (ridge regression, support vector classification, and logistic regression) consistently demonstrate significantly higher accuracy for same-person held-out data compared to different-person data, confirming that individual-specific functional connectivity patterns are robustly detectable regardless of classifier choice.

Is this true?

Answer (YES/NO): YES